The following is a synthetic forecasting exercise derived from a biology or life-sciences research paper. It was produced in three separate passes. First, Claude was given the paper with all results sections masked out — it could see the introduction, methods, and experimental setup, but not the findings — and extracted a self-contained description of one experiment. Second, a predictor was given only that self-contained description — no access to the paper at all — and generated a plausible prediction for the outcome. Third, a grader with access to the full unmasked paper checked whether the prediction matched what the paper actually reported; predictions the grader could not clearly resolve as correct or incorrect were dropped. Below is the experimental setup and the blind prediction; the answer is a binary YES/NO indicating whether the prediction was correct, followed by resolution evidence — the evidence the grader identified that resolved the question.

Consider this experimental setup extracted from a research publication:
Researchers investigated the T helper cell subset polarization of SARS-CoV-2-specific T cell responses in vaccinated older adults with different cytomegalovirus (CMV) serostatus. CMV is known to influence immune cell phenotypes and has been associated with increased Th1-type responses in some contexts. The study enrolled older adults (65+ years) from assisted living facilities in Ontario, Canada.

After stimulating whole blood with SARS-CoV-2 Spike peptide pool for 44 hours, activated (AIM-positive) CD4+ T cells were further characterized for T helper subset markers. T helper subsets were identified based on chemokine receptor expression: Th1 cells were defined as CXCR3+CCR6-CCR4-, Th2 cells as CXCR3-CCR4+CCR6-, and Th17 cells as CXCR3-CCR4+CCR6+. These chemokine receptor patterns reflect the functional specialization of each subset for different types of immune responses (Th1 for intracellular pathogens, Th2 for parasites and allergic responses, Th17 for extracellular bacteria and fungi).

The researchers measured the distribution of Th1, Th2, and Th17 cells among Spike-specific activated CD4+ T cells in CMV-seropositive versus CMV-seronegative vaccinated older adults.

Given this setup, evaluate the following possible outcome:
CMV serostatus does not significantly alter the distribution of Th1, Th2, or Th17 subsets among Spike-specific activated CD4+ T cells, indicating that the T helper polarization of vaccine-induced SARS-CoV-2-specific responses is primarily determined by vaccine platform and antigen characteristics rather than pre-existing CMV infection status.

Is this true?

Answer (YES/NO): NO